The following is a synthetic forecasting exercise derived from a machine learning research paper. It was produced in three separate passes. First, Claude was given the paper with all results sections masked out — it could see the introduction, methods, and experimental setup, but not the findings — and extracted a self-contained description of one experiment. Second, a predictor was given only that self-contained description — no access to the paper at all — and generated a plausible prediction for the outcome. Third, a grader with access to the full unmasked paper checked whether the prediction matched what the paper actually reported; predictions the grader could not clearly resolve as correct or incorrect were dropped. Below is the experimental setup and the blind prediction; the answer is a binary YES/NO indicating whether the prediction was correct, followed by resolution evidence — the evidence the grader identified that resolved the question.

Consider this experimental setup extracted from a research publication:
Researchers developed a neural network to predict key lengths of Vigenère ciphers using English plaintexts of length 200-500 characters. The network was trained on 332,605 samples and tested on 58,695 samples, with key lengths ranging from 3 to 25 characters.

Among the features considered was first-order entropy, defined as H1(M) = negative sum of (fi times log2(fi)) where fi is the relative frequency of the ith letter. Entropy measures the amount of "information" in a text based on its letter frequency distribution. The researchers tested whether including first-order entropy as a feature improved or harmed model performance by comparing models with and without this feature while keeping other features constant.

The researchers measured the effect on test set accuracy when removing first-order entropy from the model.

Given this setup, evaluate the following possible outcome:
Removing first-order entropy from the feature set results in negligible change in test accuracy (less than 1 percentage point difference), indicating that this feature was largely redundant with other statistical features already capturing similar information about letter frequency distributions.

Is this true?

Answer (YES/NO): YES